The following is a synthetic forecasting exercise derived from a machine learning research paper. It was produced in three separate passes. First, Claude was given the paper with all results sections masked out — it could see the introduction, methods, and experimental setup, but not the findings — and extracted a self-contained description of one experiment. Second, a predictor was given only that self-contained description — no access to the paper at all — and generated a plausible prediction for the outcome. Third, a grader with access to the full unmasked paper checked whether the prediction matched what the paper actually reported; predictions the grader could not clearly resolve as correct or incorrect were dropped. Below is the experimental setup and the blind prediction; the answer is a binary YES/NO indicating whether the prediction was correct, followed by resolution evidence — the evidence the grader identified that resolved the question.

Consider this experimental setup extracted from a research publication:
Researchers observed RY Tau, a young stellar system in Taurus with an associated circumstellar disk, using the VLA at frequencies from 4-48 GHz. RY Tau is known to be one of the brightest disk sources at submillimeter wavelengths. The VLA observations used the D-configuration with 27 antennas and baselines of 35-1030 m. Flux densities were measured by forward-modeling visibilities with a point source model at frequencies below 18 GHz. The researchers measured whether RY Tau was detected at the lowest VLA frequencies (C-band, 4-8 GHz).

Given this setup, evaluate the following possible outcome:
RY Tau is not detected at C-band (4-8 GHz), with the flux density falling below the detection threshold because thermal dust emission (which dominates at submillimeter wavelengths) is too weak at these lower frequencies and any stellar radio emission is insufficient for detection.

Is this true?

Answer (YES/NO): NO